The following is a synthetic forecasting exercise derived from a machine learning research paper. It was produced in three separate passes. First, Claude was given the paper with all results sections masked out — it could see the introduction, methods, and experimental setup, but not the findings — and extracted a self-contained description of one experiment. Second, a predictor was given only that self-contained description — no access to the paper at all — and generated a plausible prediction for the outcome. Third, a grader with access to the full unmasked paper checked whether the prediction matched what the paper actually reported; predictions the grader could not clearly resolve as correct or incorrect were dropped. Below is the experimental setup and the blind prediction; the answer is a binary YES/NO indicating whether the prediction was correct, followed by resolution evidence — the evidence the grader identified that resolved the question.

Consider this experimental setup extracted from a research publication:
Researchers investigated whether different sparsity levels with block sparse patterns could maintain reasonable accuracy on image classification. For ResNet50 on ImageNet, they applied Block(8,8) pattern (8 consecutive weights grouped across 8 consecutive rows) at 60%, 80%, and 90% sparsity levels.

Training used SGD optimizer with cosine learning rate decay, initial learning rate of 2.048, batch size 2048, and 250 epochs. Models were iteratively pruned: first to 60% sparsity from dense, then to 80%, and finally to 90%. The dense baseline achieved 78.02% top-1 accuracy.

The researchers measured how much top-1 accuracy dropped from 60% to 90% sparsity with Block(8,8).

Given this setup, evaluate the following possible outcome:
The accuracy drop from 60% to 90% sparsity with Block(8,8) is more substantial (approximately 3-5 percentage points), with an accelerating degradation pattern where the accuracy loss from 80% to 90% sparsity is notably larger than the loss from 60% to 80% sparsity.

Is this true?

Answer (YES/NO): NO